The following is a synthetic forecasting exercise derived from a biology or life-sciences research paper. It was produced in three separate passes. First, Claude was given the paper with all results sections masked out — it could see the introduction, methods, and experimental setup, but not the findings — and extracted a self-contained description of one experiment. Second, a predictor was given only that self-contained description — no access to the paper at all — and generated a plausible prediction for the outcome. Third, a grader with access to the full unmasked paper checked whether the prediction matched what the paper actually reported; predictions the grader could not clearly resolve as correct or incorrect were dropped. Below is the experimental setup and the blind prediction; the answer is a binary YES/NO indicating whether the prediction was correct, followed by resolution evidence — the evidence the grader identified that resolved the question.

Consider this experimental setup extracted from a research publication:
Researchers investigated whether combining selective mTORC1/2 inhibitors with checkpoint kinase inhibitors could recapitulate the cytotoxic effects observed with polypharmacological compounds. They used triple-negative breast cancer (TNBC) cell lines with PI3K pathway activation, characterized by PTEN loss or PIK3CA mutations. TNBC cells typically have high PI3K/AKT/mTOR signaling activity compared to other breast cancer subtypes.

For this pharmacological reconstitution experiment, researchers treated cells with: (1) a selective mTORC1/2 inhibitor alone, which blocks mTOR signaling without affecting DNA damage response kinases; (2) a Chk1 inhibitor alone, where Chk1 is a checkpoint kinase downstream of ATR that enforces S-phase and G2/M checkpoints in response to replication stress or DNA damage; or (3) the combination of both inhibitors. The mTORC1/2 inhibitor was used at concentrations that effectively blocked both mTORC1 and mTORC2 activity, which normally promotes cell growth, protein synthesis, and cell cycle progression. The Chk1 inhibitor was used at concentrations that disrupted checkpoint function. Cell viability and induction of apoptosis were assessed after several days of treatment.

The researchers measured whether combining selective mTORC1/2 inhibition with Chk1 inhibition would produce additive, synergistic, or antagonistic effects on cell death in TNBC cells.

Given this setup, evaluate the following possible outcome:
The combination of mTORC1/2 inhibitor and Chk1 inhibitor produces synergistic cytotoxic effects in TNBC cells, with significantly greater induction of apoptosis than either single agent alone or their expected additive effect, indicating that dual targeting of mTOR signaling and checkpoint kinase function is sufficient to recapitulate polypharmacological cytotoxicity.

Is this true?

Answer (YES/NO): NO